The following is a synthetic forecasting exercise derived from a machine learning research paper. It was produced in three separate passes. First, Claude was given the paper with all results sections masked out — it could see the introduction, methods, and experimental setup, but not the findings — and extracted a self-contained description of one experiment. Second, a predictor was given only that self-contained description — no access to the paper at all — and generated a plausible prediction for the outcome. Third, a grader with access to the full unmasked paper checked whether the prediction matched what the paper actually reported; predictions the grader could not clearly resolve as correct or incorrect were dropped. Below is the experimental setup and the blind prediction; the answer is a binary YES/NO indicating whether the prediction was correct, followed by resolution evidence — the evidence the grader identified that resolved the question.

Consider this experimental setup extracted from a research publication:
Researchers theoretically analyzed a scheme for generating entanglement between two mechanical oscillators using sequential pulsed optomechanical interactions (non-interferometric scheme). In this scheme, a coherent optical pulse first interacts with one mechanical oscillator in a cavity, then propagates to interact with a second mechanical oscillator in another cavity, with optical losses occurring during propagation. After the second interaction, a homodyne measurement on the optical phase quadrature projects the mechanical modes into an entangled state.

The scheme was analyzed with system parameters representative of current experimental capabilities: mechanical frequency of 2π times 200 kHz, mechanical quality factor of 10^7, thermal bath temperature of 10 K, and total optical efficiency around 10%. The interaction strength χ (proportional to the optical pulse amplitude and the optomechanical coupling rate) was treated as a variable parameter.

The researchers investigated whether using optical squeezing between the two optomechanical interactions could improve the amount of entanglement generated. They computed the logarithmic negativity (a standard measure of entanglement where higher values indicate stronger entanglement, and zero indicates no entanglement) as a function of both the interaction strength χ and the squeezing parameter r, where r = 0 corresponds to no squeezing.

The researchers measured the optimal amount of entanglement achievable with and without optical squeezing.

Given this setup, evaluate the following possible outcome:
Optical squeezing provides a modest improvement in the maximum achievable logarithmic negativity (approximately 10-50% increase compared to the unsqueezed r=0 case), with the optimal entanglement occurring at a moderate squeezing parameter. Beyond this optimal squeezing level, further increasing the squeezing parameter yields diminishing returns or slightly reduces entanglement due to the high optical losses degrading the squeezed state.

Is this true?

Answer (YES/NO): NO